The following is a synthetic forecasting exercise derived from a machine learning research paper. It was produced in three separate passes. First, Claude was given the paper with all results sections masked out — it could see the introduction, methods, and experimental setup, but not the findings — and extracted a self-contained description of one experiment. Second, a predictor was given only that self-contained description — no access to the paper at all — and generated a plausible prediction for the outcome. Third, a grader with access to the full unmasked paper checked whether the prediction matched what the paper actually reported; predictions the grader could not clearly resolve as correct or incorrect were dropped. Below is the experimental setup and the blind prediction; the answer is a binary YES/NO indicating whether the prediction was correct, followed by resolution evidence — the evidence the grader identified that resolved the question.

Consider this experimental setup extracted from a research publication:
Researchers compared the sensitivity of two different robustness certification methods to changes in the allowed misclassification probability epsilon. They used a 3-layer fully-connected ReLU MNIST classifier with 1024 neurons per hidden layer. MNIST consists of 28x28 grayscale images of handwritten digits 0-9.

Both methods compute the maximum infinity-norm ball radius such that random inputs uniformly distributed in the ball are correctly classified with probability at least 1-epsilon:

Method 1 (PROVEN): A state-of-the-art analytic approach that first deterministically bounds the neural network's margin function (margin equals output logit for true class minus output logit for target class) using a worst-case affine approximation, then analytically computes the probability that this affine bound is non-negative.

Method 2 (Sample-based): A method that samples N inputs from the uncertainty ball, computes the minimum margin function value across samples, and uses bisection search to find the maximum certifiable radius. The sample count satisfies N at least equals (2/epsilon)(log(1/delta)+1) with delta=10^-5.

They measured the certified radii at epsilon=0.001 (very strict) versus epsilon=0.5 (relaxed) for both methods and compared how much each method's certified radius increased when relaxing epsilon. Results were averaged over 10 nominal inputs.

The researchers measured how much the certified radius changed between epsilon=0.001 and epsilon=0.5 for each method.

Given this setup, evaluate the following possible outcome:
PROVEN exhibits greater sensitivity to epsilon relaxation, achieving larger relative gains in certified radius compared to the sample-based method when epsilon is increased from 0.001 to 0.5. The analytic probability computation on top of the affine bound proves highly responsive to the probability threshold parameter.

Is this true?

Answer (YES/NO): NO